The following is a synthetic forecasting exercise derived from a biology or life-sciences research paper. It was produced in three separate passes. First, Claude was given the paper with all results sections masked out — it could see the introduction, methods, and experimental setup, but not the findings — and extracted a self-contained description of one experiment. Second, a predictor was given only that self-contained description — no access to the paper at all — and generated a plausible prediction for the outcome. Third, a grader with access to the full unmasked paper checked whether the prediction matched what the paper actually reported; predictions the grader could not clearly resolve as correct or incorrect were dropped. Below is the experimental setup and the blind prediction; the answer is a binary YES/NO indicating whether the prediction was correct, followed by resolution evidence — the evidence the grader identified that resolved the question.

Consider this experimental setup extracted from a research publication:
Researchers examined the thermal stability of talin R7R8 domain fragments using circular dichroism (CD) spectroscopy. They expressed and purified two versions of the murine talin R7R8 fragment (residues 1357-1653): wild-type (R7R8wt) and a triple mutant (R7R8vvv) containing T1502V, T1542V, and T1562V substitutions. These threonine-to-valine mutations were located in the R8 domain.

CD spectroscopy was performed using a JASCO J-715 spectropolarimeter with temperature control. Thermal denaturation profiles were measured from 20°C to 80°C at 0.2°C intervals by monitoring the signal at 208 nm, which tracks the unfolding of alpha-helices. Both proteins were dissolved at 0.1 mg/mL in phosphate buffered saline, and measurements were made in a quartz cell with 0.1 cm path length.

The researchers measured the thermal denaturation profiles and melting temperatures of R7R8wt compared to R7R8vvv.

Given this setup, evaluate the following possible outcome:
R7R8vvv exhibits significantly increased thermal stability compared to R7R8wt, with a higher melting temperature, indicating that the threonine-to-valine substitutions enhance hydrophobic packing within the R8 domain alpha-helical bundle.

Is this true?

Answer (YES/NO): YES